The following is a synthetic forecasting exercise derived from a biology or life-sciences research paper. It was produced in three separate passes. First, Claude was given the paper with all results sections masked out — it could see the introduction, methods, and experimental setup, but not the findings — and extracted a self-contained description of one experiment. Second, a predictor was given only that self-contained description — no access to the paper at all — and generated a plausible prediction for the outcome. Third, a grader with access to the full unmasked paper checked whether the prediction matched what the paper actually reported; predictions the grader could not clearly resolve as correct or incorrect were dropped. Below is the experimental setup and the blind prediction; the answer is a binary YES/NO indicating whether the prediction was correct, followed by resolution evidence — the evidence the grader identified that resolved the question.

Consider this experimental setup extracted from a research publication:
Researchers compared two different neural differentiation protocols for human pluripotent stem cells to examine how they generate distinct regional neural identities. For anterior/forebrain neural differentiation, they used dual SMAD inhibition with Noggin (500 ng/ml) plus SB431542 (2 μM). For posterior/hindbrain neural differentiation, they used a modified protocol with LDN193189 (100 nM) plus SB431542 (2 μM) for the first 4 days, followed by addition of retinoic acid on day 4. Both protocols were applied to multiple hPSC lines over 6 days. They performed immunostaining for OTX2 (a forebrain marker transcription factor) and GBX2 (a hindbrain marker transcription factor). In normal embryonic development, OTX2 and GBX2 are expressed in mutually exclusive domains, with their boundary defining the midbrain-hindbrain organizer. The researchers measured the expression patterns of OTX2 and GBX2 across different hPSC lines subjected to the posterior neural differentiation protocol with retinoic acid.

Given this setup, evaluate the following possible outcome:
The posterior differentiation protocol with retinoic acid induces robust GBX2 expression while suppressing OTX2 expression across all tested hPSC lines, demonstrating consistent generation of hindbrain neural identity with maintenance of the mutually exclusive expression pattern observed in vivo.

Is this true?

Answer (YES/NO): NO